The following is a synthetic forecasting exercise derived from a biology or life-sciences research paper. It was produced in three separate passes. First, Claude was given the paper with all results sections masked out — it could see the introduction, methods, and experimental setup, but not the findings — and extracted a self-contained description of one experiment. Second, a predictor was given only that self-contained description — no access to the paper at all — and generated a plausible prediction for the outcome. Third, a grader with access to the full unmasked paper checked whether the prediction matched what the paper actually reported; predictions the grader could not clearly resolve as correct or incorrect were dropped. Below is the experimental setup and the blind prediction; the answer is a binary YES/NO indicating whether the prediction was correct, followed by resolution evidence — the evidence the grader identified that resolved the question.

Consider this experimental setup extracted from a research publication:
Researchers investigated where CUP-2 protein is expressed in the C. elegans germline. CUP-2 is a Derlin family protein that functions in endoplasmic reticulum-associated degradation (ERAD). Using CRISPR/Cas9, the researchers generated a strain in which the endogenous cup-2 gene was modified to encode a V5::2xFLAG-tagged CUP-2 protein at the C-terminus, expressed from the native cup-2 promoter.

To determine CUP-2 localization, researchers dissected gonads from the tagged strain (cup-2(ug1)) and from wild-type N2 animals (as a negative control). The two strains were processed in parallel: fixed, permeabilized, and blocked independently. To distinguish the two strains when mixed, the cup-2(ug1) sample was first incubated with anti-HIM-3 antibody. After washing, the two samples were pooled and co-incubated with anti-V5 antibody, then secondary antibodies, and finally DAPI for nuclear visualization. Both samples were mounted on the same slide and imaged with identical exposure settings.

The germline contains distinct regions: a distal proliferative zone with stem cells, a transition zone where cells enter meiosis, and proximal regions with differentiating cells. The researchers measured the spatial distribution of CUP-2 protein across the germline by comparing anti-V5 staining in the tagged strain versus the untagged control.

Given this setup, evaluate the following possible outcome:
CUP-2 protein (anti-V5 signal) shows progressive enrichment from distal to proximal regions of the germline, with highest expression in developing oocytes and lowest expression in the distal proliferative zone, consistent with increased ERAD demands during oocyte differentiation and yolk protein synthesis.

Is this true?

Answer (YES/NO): NO